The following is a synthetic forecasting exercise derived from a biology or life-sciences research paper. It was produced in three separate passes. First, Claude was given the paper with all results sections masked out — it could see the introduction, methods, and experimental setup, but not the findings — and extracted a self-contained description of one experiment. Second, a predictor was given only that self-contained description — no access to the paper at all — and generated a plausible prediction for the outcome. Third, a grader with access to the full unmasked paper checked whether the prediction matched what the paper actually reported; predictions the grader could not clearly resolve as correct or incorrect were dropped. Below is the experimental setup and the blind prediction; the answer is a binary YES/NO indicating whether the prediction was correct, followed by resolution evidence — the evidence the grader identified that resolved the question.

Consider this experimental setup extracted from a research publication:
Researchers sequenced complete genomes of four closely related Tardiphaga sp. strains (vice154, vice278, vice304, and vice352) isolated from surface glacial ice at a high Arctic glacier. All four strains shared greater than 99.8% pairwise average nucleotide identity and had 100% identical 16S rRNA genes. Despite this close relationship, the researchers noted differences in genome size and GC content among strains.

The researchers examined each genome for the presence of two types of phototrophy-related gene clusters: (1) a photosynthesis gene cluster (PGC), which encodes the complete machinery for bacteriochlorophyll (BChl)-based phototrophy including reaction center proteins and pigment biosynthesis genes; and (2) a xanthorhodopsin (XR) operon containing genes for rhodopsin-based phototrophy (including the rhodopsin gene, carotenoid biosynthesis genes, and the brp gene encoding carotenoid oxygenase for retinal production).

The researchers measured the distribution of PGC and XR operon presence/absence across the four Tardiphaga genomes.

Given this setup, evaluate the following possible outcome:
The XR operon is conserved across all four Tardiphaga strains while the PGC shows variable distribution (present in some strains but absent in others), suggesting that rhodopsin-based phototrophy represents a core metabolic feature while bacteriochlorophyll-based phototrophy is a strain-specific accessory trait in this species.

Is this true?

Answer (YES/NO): YES